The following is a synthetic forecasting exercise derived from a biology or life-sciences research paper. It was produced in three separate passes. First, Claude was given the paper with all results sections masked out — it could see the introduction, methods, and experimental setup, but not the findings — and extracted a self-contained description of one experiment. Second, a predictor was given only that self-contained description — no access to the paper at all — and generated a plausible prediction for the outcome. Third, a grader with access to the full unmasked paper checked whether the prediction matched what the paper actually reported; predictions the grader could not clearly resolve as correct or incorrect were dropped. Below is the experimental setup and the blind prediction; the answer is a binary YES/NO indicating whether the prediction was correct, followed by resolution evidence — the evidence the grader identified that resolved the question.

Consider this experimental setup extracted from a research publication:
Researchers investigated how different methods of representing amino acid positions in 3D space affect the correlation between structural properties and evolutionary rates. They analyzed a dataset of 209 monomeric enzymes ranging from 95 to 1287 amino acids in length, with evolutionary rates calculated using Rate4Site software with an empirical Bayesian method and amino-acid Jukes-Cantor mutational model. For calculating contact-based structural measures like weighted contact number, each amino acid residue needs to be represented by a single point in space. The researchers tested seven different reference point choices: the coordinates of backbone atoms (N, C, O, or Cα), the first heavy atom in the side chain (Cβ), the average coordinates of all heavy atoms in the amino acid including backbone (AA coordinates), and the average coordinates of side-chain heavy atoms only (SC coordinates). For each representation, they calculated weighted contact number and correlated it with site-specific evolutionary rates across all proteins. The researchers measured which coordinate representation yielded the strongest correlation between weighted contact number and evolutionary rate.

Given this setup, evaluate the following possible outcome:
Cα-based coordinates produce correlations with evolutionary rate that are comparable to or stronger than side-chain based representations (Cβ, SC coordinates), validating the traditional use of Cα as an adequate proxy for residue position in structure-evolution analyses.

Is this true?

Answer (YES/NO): NO